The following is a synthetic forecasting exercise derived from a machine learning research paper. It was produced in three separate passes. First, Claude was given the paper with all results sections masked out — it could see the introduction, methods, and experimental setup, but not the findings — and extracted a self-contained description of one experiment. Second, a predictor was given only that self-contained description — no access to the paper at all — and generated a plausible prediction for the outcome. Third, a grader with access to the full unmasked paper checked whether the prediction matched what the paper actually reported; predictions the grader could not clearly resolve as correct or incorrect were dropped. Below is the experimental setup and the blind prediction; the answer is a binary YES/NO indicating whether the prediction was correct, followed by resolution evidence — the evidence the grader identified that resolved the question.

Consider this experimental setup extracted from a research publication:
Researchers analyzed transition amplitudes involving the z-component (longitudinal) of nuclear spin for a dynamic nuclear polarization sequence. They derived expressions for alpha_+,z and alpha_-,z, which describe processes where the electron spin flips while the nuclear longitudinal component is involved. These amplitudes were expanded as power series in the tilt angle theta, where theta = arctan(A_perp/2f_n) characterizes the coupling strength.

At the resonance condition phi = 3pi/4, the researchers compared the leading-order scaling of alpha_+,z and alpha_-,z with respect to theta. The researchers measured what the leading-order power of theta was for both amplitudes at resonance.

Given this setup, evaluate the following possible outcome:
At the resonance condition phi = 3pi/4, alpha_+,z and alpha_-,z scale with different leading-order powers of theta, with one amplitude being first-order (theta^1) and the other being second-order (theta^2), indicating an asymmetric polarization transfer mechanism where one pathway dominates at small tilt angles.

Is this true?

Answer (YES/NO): NO